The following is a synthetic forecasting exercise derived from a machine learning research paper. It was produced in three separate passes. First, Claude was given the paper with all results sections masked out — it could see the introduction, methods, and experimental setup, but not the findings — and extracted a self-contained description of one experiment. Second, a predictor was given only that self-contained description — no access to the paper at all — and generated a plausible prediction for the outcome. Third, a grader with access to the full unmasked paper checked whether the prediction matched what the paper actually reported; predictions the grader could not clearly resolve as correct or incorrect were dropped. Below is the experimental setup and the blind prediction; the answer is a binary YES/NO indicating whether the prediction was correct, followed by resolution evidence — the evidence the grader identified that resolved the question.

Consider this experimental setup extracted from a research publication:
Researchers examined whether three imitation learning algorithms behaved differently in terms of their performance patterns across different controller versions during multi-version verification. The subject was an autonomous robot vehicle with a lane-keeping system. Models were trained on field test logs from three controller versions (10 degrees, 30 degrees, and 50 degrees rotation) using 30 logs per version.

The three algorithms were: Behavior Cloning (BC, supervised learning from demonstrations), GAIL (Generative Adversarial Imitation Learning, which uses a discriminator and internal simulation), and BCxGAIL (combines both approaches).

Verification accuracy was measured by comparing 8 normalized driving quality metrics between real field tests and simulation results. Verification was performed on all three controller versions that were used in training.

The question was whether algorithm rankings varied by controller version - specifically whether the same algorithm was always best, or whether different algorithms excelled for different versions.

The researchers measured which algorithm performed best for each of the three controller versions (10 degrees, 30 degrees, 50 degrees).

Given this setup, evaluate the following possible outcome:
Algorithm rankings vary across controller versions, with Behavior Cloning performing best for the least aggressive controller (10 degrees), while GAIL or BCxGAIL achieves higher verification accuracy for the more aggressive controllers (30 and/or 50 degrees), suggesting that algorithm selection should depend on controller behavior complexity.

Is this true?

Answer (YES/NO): NO